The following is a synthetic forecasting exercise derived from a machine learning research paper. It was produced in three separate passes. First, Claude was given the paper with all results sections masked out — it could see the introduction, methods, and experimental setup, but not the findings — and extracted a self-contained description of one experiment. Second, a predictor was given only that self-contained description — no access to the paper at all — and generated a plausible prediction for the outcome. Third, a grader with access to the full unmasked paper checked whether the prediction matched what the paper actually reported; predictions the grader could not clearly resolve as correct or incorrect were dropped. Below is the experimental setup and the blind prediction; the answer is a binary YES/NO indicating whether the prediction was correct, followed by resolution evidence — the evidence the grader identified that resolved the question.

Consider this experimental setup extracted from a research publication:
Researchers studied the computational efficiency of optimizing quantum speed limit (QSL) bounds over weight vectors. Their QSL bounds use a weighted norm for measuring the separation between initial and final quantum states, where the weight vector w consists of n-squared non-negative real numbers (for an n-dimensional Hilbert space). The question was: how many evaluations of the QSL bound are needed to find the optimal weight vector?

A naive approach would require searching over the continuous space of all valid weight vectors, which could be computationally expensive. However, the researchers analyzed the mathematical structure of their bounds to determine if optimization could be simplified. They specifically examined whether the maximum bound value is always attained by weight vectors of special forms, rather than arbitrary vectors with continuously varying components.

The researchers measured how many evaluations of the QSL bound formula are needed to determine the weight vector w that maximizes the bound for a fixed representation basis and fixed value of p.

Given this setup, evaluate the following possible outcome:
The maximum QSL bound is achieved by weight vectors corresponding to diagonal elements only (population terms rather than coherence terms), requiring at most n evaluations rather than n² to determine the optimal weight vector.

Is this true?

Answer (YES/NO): NO